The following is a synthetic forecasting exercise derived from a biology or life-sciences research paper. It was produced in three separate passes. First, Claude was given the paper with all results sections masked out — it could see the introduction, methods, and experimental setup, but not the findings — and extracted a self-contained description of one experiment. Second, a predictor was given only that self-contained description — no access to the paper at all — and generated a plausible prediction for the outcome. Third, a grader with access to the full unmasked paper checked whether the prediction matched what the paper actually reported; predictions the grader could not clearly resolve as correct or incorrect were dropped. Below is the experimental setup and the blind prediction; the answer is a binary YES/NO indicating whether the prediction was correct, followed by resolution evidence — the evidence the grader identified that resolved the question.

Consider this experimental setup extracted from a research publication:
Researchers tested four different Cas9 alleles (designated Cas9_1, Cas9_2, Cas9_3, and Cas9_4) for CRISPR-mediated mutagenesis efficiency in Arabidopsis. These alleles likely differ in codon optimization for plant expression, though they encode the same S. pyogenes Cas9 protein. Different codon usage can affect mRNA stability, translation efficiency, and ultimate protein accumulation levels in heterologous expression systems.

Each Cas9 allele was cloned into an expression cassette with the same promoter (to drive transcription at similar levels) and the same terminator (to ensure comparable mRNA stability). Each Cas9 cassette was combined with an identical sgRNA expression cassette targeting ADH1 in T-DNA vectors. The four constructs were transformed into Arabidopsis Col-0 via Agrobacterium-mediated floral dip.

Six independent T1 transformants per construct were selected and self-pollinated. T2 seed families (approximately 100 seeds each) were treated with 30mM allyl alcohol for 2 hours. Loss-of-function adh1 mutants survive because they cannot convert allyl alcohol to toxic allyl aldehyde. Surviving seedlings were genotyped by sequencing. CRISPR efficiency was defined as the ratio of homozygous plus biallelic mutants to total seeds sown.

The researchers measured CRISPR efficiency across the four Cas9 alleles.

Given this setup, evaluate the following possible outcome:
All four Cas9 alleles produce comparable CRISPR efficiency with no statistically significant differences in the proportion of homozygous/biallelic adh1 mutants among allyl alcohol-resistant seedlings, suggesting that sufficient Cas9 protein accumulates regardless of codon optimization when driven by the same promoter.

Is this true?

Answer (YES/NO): NO